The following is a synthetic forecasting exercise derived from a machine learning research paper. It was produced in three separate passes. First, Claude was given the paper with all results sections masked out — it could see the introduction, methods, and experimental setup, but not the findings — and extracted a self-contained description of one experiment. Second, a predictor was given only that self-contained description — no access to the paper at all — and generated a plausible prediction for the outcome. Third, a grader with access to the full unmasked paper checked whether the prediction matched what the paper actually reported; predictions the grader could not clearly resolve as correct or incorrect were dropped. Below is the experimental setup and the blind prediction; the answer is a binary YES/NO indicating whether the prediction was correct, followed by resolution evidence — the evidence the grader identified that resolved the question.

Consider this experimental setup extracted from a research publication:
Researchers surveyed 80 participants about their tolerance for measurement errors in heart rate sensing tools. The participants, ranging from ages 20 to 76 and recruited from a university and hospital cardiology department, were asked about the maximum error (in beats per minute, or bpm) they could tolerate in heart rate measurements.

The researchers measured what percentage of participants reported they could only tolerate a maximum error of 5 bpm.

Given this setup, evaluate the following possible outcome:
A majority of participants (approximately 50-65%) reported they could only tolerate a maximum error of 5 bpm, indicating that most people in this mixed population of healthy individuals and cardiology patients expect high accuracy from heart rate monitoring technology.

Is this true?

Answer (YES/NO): YES